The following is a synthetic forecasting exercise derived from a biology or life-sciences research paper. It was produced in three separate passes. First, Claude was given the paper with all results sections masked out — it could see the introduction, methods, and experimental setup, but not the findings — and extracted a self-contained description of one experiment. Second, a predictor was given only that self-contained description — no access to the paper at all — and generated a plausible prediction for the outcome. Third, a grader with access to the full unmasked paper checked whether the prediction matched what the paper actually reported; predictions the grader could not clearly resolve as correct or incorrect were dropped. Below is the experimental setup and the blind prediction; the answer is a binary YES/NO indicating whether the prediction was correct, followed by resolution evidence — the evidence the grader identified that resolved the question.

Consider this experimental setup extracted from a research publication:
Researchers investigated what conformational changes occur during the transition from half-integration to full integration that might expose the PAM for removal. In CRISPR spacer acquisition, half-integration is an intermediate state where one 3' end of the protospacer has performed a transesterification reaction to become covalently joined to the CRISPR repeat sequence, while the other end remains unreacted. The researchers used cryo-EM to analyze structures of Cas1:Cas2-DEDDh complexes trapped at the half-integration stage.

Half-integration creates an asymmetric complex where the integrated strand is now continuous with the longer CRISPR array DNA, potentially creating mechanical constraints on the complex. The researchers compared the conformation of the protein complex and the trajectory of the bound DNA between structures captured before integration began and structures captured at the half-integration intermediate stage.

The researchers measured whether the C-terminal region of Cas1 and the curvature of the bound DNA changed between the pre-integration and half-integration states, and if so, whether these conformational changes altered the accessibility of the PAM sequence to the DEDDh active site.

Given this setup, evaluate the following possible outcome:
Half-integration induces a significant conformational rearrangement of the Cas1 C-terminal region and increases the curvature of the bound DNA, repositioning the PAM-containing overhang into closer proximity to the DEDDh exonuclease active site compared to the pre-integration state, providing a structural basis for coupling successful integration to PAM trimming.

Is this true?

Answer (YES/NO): NO